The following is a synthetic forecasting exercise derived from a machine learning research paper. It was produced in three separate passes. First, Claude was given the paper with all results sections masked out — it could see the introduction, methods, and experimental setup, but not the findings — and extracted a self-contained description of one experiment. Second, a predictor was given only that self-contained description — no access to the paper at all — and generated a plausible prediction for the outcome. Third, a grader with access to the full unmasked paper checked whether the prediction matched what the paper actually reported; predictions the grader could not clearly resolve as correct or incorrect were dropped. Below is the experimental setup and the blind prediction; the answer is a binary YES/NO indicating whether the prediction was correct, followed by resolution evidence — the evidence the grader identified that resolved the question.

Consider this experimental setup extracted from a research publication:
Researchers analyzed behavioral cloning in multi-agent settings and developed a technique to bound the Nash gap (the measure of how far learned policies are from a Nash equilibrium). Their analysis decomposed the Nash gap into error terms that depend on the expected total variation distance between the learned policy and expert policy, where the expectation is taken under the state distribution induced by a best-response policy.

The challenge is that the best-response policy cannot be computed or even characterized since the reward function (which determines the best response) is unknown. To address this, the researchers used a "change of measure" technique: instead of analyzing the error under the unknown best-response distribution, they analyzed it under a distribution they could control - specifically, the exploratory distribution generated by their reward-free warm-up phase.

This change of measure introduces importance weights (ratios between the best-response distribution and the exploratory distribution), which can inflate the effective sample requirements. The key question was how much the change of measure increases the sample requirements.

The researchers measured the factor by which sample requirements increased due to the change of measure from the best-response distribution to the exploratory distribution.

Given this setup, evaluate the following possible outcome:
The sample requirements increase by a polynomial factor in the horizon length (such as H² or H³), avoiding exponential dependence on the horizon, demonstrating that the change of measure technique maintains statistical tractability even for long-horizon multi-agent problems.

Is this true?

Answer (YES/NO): NO